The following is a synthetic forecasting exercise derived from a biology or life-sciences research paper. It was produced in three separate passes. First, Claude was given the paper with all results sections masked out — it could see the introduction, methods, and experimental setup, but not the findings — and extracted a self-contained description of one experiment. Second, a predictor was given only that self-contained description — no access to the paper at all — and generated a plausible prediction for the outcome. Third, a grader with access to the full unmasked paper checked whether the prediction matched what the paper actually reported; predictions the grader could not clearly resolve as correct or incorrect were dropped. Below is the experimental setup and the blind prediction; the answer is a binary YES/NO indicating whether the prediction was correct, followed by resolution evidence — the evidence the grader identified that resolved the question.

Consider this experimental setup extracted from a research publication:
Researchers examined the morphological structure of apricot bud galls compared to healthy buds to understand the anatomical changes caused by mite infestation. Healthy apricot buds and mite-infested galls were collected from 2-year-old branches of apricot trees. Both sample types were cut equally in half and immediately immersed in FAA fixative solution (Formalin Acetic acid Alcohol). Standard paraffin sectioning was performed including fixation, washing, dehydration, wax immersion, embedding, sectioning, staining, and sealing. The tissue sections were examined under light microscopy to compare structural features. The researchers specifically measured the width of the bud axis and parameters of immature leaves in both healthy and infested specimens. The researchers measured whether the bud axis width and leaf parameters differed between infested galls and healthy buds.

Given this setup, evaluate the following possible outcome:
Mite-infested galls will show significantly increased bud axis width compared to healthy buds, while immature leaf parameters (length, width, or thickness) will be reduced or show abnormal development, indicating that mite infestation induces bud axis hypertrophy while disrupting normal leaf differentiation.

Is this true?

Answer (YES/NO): YES